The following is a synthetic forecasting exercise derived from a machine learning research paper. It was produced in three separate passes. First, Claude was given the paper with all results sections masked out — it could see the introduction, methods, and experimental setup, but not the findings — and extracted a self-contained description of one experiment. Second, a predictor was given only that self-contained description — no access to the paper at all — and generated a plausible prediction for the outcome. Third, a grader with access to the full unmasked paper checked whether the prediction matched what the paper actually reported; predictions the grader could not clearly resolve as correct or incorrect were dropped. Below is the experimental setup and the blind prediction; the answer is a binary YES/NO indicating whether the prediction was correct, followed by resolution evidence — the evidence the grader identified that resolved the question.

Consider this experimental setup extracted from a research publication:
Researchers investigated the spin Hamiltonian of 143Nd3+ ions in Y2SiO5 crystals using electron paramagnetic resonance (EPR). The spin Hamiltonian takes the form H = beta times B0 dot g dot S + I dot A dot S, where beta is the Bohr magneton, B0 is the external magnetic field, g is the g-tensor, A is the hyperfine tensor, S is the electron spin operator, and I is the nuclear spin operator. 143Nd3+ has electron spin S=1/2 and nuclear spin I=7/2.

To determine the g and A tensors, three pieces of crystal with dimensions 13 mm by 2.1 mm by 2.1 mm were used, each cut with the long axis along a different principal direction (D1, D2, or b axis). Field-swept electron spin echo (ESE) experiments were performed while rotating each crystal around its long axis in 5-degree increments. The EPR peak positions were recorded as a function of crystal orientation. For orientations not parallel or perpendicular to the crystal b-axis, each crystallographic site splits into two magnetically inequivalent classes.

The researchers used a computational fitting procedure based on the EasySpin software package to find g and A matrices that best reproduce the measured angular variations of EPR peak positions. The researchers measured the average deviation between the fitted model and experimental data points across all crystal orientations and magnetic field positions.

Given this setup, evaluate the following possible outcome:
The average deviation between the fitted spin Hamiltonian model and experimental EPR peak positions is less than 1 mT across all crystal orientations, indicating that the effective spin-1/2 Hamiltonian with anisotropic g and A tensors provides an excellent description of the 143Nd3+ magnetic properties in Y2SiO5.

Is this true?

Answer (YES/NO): NO